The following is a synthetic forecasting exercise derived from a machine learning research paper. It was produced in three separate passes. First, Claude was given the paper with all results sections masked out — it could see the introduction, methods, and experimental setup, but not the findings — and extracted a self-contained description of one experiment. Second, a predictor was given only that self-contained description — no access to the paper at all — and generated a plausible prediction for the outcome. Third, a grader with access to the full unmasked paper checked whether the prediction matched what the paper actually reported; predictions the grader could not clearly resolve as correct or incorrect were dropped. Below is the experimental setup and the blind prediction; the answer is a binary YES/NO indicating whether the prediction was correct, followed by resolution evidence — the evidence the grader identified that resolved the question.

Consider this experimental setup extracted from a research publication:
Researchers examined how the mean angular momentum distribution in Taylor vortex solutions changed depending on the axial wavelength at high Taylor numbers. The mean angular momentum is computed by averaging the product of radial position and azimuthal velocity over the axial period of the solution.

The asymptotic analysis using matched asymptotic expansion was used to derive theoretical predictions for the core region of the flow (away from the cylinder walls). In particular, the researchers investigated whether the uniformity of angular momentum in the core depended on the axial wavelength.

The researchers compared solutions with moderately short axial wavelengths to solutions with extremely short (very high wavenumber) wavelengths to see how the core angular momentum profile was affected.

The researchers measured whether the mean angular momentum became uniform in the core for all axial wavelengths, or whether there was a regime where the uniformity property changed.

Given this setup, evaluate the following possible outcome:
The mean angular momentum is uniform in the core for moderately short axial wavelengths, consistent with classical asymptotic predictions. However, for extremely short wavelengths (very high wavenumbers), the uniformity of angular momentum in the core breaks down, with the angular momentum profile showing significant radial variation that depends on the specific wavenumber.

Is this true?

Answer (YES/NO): YES